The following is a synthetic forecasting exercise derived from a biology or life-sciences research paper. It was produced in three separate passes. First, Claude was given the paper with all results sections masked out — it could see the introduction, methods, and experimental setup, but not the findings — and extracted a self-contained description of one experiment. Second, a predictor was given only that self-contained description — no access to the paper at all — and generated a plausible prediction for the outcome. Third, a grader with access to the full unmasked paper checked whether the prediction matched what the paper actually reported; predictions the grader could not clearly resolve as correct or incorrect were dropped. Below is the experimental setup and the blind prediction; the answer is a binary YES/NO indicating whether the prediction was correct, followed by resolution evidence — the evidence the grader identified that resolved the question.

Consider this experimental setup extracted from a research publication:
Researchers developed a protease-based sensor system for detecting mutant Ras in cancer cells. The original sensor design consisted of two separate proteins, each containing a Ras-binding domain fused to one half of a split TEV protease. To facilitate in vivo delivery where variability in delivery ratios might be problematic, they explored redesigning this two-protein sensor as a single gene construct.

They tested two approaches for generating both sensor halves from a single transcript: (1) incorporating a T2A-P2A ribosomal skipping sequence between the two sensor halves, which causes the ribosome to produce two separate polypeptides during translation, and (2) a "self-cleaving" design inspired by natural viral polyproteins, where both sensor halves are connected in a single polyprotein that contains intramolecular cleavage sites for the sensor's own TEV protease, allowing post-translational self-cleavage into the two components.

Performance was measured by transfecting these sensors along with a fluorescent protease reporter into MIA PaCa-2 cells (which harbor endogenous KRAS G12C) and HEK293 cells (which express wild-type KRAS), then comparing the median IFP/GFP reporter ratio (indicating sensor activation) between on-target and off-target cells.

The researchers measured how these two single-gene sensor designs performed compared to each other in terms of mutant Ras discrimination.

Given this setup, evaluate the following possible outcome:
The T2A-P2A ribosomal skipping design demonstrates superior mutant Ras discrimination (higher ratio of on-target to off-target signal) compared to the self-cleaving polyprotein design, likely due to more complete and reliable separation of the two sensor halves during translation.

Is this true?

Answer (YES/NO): NO